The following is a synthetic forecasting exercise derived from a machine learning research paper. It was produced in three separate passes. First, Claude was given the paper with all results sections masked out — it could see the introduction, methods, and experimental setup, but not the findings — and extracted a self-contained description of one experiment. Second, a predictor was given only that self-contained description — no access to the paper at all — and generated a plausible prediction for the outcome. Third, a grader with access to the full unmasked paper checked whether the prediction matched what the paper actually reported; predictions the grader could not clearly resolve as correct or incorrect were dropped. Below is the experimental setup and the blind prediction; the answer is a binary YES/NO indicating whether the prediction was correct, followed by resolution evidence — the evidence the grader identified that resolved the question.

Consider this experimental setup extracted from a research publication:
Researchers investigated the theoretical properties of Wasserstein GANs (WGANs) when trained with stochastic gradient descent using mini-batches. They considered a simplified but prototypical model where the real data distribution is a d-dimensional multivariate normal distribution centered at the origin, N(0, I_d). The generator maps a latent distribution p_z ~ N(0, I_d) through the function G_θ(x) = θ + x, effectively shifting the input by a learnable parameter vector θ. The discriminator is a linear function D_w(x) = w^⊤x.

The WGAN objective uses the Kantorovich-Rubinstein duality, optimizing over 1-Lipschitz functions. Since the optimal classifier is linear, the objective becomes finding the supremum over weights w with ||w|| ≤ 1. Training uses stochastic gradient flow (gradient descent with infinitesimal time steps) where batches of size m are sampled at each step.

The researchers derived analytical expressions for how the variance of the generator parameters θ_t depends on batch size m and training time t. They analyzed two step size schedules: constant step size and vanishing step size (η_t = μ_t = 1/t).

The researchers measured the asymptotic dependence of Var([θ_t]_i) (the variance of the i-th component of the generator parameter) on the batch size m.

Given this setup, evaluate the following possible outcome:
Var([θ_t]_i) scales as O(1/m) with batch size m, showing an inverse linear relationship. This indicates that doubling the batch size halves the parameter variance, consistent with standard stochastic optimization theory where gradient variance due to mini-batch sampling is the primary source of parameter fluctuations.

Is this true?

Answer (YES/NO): YES